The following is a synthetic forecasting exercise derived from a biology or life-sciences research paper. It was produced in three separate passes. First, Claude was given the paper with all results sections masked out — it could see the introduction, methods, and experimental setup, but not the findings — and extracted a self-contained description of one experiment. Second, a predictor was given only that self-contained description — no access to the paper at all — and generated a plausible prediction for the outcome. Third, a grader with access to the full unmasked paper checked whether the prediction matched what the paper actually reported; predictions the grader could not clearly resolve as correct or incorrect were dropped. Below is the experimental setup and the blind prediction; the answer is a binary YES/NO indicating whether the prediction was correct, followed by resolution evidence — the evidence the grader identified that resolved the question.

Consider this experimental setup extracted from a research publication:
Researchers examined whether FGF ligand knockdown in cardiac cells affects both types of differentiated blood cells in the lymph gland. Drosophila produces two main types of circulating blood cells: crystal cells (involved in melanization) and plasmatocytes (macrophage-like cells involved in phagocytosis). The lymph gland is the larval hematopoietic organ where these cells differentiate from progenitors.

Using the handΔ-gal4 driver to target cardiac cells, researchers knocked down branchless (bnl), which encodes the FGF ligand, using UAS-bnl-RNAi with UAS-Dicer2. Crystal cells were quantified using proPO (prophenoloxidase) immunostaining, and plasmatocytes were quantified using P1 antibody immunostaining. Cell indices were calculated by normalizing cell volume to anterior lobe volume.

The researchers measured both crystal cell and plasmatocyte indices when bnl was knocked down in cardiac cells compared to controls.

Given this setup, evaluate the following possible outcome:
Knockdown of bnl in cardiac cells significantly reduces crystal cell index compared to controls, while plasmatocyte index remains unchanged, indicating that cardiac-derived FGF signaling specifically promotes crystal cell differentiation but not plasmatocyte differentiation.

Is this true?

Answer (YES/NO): NO